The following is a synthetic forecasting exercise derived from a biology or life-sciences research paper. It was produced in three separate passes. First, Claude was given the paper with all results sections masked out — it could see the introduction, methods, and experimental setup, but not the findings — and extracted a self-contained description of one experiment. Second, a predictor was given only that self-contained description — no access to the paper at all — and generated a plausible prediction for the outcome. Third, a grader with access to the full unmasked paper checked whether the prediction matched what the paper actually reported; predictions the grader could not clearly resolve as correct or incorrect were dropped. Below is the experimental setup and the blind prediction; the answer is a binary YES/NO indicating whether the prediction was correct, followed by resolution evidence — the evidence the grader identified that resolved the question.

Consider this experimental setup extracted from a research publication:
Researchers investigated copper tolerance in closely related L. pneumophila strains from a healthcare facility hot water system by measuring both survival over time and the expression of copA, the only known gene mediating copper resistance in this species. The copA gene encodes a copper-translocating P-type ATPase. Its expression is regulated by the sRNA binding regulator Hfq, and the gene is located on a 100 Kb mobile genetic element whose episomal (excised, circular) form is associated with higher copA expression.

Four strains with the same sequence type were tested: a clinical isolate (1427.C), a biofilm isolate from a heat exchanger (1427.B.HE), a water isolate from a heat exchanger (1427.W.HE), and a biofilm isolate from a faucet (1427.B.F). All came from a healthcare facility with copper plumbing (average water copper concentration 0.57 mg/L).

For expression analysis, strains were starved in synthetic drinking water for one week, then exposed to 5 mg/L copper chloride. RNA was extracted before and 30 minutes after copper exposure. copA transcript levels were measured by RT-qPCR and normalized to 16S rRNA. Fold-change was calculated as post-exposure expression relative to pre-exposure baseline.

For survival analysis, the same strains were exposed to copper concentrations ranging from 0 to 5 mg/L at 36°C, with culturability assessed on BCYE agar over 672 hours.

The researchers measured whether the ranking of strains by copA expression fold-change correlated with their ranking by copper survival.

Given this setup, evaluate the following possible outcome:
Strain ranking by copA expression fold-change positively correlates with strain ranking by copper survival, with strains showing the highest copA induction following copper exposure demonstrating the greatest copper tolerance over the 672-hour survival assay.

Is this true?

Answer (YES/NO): YES